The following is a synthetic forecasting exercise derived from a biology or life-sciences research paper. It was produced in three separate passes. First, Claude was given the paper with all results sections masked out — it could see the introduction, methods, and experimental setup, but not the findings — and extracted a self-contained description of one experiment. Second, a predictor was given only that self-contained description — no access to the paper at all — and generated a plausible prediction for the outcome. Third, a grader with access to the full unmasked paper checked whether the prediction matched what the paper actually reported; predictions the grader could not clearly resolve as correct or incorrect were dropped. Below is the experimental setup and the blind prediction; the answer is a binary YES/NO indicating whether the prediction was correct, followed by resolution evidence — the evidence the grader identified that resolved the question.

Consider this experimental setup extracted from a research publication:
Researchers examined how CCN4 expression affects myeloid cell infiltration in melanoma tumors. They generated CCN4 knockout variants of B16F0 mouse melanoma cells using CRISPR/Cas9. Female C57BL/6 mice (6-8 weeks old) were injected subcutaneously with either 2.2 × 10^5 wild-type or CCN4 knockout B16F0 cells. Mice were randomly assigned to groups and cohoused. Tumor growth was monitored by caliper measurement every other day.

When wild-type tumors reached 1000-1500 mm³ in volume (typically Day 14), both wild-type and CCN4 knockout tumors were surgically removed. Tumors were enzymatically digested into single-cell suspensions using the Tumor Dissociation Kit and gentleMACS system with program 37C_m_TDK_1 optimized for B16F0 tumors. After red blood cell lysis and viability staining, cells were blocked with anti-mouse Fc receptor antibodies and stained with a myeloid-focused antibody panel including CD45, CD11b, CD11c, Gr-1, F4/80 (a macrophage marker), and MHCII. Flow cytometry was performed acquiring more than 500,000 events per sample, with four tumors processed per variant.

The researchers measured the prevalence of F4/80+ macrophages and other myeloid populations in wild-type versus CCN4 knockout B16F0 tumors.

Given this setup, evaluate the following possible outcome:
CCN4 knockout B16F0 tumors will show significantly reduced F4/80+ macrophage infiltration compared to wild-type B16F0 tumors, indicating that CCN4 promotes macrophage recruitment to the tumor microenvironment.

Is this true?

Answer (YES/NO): NO